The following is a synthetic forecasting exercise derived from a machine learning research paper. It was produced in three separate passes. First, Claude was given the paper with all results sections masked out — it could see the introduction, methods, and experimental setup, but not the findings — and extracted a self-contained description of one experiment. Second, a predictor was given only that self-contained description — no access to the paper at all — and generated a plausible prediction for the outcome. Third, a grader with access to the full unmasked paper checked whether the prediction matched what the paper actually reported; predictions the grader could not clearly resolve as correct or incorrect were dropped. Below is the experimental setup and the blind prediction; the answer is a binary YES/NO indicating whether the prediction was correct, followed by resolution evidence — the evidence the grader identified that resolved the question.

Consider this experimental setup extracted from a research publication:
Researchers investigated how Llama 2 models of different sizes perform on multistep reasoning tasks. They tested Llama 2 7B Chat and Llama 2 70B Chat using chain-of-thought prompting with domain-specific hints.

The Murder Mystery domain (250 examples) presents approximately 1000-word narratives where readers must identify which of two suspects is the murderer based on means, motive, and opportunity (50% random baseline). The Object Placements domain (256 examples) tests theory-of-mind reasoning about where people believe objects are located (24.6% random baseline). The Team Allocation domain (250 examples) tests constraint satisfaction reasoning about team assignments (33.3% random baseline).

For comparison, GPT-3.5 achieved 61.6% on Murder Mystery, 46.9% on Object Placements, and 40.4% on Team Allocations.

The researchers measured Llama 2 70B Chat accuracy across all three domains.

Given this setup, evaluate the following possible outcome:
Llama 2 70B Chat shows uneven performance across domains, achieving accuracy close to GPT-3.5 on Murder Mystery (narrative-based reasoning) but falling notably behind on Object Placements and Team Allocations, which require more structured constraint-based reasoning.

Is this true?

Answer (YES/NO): NO